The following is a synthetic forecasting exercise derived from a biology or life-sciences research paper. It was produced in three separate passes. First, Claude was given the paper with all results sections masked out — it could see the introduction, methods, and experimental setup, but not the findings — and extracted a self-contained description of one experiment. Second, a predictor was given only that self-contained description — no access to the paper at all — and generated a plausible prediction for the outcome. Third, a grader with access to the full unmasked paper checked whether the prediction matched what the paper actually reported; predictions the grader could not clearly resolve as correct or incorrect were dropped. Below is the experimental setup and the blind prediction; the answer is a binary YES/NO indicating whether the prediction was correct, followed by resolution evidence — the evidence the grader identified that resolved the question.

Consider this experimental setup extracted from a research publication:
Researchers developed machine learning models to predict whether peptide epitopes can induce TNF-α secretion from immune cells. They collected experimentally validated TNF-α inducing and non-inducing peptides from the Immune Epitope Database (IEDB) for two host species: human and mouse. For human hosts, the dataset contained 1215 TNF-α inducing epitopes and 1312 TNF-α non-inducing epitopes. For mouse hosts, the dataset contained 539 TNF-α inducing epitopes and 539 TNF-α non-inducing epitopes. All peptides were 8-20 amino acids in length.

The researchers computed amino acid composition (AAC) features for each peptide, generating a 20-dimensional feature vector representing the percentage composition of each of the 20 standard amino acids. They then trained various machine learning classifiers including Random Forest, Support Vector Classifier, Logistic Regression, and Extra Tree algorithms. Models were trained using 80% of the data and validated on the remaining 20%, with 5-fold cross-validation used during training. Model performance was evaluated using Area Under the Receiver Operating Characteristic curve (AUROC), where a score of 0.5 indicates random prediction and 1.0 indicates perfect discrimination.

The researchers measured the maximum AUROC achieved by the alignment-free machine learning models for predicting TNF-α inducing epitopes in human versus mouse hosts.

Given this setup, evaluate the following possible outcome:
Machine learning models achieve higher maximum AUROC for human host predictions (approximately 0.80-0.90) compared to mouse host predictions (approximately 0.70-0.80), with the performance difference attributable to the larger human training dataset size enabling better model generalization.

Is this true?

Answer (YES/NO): NO